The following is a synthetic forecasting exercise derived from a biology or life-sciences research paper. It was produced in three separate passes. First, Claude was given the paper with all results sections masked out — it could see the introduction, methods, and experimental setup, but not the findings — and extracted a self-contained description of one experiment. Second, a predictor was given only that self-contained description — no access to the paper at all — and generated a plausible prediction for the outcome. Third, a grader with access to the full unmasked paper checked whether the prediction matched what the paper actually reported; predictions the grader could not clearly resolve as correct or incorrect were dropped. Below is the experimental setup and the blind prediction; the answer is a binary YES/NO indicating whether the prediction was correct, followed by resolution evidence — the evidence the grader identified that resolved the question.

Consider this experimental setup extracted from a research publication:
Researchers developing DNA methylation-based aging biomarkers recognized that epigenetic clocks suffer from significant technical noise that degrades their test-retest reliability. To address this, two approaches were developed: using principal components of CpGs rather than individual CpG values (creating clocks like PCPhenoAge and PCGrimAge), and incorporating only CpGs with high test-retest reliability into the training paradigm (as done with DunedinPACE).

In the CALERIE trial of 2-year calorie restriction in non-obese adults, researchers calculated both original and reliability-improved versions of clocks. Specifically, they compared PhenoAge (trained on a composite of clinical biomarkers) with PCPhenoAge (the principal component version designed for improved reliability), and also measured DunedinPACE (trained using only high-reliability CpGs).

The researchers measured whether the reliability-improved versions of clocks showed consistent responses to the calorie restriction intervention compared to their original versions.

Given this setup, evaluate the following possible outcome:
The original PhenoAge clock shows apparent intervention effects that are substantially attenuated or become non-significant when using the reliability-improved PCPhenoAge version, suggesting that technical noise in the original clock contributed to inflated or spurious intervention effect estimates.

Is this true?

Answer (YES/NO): YES